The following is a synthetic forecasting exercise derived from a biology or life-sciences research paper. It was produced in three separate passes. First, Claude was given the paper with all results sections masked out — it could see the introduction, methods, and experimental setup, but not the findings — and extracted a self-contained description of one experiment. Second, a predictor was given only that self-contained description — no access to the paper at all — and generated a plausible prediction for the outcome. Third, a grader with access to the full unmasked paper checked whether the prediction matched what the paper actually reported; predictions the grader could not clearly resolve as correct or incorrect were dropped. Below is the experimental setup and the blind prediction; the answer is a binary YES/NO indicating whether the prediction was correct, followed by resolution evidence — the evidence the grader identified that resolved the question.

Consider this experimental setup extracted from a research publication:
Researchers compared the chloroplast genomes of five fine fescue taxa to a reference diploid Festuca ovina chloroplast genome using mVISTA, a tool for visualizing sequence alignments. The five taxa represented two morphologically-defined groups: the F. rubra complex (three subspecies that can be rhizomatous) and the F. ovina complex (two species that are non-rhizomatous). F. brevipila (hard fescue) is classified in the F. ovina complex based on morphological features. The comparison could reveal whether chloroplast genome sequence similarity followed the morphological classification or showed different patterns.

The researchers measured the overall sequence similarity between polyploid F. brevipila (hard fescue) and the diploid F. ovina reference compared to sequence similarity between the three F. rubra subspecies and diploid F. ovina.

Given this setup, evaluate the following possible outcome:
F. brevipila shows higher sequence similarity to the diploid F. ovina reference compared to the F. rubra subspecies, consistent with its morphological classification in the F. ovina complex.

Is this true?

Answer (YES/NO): YES